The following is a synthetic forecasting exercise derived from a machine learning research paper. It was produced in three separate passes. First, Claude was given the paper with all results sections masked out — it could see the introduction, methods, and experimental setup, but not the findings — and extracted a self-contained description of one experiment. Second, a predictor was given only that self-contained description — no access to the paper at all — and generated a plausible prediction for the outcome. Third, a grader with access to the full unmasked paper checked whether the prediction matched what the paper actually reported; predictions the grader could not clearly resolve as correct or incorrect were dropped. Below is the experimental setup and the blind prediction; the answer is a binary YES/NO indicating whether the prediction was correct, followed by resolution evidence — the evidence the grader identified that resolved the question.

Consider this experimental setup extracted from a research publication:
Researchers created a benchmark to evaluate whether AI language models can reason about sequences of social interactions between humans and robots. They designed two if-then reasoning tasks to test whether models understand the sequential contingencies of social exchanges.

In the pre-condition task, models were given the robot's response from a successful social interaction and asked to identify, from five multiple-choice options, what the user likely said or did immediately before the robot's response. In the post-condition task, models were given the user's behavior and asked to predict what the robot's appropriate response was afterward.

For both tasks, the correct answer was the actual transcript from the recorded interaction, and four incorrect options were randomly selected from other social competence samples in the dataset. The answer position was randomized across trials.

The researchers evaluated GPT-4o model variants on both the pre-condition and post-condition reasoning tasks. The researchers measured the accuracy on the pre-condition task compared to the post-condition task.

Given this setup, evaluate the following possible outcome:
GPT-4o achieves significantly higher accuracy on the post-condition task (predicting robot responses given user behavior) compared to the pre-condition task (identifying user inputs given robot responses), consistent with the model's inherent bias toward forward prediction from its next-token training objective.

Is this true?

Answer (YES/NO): NO